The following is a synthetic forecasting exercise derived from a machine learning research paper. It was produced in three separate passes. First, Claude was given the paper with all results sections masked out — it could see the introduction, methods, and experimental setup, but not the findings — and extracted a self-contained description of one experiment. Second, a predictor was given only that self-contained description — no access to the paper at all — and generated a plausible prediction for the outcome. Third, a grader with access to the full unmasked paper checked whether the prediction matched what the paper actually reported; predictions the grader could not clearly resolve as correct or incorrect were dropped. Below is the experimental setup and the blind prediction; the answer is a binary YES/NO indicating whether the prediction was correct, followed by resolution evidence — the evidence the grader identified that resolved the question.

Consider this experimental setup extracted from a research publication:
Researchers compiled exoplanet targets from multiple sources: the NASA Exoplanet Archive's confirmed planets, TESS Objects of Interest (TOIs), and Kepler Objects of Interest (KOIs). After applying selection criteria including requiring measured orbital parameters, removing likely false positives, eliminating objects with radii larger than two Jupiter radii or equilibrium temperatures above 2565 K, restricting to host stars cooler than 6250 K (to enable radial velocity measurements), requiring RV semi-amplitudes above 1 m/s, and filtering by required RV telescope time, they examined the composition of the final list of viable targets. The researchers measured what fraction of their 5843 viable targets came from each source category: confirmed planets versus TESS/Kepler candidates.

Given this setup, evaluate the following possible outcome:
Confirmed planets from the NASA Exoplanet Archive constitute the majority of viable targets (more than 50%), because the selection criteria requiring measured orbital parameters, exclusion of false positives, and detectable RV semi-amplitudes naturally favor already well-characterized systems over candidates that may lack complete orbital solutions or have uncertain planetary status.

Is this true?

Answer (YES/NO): NO